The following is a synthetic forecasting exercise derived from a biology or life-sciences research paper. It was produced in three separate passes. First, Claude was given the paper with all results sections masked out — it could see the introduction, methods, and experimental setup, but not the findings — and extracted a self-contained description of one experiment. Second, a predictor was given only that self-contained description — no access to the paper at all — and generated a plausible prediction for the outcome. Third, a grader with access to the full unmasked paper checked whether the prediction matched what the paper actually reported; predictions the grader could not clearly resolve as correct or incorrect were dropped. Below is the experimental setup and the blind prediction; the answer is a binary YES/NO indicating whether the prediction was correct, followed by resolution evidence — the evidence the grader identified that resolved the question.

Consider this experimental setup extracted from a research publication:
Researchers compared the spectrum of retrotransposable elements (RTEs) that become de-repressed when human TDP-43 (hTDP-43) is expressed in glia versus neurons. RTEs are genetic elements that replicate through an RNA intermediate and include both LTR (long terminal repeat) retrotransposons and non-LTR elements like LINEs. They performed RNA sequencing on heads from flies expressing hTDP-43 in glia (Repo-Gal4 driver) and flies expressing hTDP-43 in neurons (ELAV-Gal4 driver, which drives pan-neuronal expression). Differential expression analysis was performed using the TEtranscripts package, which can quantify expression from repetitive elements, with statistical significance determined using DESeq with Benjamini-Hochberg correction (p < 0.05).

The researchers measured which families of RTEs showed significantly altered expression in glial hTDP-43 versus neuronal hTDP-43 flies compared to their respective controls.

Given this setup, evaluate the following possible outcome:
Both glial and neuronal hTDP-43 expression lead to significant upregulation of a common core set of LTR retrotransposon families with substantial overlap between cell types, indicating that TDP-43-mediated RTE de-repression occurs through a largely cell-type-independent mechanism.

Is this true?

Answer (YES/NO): NO